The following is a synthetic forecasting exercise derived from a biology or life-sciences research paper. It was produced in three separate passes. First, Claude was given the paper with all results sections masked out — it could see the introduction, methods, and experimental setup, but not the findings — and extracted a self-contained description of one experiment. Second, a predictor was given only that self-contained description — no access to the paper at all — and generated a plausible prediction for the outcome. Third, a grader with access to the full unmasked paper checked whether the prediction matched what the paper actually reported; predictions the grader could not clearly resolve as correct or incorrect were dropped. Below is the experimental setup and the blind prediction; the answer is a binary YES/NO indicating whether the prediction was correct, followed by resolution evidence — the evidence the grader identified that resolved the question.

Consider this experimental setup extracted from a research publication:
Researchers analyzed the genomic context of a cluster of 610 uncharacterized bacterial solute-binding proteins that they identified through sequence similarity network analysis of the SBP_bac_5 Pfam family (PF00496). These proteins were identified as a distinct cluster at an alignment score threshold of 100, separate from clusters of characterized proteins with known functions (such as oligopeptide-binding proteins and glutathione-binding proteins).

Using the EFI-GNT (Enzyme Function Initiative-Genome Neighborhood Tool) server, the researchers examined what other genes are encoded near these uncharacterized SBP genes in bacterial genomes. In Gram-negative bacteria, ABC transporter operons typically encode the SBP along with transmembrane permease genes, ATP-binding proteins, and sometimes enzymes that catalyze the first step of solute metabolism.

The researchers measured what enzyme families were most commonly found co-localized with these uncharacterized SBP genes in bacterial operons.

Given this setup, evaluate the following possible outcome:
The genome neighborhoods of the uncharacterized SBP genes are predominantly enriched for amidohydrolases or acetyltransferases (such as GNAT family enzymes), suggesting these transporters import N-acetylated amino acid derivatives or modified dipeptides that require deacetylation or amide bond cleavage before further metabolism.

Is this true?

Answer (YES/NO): NO